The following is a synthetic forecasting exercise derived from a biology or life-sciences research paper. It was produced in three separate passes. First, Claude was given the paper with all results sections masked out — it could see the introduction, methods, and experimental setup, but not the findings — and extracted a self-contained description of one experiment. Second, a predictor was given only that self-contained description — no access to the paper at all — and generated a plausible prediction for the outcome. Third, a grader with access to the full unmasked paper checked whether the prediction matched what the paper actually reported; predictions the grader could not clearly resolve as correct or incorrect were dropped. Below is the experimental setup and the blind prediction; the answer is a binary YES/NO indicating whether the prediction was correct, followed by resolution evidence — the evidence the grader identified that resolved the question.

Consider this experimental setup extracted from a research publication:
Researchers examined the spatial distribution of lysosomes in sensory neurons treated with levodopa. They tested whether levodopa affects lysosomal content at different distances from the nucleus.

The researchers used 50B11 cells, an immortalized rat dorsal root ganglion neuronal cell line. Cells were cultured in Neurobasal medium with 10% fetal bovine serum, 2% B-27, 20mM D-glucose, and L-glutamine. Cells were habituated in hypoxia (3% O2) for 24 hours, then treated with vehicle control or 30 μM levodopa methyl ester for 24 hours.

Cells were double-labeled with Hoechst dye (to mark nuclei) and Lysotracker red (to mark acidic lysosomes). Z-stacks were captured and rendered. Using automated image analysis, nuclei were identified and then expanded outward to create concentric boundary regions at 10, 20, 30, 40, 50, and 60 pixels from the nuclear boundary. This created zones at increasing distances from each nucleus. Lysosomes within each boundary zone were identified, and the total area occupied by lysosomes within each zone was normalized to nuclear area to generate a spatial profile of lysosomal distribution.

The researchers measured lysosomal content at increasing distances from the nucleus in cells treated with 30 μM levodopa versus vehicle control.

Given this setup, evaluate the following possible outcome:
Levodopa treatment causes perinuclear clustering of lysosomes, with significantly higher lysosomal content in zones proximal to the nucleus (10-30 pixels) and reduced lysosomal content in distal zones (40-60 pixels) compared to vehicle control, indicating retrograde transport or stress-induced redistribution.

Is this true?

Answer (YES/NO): NO